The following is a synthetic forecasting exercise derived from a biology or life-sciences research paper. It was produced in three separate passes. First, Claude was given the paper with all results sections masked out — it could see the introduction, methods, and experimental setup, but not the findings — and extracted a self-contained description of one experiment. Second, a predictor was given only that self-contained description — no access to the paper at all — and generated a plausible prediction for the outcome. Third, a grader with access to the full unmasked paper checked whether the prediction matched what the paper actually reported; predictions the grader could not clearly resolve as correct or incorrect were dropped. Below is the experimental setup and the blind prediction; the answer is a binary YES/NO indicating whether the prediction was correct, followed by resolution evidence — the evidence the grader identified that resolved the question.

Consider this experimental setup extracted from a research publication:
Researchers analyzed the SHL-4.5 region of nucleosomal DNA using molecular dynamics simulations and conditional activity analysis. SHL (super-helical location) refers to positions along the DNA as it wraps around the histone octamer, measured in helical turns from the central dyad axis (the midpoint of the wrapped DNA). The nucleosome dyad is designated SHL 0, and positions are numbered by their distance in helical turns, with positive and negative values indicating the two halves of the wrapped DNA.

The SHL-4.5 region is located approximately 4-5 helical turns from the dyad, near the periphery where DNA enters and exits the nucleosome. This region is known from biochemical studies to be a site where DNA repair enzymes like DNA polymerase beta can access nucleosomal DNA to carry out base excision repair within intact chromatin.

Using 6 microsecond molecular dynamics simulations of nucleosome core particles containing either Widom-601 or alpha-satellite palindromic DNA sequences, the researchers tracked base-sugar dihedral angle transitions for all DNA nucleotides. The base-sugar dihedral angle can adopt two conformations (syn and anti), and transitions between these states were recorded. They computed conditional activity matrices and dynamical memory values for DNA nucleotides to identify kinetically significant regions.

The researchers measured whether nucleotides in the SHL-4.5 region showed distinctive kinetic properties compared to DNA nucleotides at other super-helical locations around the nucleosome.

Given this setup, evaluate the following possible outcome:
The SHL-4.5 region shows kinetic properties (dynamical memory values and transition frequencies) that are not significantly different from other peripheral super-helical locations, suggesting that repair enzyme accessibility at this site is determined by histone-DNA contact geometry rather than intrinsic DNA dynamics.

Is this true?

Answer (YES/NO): NO